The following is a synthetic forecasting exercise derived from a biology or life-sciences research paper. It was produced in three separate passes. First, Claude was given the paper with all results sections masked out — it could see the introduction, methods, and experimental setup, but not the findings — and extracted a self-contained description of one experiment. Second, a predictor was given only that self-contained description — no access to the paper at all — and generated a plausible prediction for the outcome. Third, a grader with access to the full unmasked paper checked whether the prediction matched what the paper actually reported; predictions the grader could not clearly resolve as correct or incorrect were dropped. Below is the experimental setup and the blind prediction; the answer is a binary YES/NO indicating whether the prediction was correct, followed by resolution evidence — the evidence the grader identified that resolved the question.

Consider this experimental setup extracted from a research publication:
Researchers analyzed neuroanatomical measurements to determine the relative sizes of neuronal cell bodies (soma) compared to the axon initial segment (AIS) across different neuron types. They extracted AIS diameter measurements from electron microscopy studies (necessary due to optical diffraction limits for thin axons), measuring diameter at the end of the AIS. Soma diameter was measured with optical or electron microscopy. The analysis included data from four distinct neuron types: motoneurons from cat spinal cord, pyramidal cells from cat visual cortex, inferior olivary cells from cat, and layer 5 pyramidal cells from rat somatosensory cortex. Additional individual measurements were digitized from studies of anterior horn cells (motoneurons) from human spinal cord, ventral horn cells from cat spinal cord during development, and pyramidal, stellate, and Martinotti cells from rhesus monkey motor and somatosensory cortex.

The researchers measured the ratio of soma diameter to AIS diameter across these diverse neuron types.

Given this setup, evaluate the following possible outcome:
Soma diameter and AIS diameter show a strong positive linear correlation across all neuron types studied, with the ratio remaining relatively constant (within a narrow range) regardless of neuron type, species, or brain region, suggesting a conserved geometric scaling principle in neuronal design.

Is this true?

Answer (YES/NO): NO